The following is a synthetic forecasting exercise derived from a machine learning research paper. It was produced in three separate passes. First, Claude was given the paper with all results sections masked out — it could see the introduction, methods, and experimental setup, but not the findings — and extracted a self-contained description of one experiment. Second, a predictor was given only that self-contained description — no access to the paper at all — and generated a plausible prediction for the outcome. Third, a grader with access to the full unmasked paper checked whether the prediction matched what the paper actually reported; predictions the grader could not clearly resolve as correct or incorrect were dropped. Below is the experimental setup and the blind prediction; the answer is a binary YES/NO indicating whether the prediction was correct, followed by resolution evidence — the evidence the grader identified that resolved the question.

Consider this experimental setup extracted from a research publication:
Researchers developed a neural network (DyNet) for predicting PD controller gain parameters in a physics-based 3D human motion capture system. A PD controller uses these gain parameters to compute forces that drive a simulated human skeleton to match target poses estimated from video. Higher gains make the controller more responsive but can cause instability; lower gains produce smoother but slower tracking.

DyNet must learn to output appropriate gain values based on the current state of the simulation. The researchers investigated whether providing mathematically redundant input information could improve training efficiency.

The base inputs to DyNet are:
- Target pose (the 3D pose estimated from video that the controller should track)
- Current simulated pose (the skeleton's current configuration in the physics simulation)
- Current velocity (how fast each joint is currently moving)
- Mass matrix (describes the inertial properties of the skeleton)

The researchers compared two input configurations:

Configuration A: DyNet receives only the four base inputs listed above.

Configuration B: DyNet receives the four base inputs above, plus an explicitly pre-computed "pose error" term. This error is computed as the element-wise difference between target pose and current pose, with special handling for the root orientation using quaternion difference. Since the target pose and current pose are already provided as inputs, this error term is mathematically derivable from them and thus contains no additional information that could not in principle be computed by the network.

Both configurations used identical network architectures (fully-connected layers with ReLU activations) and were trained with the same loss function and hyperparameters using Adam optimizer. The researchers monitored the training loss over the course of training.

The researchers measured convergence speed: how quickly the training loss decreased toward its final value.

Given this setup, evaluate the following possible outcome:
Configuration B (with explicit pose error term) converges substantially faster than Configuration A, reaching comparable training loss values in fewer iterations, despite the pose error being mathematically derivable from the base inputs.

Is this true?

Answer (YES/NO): YES